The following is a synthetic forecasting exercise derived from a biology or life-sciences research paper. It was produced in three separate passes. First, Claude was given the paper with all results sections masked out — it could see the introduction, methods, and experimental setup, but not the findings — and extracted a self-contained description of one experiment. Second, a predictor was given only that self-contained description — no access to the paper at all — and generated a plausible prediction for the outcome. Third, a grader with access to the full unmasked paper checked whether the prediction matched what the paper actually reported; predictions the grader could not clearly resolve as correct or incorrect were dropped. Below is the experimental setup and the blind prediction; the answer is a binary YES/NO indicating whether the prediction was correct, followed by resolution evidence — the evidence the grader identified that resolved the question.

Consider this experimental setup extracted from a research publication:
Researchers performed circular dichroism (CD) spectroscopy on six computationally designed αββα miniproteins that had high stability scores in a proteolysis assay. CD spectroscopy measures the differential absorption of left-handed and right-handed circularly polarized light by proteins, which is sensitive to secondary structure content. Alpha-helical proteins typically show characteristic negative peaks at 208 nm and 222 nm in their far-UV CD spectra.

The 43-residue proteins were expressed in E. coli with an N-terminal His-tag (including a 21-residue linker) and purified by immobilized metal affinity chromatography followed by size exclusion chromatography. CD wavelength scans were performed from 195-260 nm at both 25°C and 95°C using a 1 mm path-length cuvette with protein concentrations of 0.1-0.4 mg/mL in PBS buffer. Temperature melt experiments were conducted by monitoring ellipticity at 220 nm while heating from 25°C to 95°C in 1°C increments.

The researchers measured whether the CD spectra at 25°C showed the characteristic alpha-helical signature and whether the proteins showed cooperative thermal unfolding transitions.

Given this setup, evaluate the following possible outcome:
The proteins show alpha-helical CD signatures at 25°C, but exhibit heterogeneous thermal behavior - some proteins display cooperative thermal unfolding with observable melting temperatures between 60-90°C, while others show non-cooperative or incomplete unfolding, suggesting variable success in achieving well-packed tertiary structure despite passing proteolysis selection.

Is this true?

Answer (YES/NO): NO